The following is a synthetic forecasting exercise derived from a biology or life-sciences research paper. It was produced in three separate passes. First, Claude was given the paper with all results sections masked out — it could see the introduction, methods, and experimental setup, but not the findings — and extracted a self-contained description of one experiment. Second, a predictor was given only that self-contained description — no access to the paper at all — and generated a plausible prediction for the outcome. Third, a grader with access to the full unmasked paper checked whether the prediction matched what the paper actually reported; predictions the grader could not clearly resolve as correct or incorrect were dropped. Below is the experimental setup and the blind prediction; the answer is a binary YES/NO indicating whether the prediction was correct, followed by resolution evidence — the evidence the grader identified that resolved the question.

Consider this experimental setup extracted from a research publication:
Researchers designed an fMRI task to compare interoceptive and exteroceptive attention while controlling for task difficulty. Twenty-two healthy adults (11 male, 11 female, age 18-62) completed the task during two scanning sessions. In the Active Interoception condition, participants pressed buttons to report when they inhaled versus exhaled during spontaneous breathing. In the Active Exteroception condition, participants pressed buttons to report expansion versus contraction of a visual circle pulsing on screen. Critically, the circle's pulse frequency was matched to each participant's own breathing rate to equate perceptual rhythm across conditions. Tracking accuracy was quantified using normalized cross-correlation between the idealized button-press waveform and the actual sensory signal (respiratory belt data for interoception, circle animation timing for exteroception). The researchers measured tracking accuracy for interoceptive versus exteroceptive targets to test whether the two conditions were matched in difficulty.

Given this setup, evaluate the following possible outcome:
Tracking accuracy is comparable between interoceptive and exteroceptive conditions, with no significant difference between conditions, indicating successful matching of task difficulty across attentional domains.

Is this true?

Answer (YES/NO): YES